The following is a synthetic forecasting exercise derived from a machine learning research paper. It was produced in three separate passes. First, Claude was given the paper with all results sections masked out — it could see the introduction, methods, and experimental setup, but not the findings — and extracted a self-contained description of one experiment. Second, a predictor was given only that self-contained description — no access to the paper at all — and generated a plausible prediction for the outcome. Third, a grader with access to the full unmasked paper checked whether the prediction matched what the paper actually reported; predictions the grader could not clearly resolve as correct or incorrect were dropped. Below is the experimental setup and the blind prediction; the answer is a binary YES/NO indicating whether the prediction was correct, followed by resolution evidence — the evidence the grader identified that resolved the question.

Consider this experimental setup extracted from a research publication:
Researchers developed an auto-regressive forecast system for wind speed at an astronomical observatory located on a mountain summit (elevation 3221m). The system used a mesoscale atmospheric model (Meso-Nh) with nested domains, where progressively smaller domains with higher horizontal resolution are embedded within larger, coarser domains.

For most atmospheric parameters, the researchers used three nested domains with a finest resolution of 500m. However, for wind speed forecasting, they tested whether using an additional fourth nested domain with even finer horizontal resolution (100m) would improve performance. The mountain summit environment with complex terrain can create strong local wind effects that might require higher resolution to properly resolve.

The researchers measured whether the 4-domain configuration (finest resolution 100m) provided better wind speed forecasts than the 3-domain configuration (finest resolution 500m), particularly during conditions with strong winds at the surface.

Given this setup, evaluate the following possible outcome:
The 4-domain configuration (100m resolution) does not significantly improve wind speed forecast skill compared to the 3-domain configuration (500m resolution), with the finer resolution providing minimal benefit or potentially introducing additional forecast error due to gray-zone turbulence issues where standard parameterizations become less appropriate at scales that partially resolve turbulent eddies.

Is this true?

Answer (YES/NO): NO